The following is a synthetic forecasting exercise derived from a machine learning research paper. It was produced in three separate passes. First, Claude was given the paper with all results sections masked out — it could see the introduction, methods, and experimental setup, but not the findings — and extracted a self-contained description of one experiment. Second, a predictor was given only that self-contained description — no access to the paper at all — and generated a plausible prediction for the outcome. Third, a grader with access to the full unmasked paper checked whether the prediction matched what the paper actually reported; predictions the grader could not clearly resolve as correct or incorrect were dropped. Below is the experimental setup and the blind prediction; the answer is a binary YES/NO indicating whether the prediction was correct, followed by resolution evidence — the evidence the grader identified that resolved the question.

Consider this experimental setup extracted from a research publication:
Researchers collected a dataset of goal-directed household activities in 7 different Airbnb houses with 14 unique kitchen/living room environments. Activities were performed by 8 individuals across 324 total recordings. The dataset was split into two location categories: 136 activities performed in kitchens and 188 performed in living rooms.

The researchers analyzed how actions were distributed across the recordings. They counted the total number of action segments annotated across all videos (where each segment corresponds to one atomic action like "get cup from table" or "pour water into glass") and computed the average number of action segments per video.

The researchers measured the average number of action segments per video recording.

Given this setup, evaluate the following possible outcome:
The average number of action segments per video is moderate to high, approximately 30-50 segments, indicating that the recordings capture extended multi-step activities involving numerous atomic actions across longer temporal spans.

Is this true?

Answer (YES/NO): YES